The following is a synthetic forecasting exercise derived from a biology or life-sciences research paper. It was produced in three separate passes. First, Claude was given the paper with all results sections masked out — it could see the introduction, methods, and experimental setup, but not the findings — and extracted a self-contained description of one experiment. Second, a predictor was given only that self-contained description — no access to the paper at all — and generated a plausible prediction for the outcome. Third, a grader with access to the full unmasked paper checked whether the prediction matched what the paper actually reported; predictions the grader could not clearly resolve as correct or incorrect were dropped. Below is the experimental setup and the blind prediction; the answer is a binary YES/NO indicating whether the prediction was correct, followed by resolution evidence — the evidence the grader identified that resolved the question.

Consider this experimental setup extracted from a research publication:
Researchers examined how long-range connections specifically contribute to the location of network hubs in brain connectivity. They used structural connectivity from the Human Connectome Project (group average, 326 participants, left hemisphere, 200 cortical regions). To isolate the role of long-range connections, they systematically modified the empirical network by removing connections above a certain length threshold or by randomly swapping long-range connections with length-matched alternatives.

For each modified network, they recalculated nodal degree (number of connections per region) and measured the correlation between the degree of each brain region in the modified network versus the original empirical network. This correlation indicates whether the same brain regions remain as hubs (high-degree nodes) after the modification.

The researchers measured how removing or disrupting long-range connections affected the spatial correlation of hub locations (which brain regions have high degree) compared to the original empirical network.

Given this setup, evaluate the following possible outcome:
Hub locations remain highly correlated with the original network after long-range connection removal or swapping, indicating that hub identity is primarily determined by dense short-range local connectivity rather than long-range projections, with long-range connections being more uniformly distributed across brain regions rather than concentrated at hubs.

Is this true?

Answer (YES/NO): NO